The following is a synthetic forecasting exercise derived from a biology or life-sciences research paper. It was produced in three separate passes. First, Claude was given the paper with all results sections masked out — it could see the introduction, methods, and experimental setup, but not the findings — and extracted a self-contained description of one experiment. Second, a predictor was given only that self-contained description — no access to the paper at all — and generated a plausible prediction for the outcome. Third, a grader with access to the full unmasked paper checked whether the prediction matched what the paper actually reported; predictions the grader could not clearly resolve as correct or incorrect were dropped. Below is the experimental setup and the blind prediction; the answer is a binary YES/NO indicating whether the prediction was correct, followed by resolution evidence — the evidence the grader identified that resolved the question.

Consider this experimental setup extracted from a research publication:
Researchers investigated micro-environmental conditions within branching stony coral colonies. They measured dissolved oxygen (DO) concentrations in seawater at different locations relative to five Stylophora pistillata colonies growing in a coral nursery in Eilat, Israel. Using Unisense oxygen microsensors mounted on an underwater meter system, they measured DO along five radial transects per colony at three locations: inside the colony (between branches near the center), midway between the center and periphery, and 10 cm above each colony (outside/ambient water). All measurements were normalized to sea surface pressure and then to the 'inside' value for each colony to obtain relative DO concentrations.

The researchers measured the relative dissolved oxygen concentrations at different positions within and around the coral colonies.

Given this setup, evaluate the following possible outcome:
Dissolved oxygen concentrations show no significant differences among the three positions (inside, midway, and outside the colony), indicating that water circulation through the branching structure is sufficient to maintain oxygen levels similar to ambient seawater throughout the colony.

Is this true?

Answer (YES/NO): NO